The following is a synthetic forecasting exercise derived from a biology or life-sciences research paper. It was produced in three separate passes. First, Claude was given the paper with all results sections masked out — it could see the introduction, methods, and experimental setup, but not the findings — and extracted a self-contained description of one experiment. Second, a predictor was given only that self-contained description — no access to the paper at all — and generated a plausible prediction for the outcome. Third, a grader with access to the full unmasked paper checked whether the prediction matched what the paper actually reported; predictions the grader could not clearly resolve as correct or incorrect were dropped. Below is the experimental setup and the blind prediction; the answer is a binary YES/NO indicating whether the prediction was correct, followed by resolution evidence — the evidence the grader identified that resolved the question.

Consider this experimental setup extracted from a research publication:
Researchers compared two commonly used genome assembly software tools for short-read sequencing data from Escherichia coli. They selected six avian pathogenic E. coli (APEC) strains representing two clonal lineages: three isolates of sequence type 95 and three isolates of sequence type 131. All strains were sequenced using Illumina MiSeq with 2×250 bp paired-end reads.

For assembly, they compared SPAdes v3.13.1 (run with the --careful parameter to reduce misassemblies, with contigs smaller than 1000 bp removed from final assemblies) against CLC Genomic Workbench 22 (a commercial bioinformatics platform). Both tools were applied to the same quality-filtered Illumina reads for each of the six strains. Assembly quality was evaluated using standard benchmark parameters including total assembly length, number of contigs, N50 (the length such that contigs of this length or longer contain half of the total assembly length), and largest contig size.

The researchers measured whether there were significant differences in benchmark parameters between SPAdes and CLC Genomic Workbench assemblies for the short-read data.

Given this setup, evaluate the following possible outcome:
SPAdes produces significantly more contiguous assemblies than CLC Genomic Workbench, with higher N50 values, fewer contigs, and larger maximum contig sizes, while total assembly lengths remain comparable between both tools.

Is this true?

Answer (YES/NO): NO